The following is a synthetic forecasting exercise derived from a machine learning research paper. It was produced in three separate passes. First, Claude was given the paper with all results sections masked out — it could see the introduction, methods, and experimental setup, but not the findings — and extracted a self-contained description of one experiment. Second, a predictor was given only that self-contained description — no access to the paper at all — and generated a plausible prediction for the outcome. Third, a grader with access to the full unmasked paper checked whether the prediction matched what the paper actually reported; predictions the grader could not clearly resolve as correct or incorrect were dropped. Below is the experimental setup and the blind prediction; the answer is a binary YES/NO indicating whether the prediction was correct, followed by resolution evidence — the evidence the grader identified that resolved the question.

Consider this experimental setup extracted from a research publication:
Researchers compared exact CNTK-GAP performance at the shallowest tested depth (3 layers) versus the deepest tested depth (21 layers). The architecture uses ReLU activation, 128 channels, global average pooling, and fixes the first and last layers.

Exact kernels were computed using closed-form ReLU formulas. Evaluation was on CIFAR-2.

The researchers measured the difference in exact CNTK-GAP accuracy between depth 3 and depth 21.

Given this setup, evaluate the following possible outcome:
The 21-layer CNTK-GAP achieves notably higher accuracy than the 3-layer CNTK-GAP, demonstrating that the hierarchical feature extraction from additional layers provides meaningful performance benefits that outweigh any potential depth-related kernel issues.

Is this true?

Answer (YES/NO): YES